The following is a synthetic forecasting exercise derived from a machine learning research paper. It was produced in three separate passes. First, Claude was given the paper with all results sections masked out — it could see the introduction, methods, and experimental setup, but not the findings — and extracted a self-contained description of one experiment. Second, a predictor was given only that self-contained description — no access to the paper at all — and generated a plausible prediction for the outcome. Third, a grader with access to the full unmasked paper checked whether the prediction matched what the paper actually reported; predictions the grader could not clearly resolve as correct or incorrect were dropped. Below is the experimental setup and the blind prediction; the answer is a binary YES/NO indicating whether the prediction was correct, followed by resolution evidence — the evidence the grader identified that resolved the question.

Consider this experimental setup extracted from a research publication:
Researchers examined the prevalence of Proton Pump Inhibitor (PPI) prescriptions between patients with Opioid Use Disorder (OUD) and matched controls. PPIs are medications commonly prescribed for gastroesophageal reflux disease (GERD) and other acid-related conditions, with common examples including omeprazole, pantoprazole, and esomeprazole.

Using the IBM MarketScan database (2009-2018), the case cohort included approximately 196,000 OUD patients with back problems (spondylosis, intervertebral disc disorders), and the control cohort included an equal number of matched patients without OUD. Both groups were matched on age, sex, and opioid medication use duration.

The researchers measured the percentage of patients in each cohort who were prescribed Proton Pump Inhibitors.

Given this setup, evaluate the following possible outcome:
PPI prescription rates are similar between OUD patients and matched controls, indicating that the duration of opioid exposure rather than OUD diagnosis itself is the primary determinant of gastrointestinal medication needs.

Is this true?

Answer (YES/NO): NO